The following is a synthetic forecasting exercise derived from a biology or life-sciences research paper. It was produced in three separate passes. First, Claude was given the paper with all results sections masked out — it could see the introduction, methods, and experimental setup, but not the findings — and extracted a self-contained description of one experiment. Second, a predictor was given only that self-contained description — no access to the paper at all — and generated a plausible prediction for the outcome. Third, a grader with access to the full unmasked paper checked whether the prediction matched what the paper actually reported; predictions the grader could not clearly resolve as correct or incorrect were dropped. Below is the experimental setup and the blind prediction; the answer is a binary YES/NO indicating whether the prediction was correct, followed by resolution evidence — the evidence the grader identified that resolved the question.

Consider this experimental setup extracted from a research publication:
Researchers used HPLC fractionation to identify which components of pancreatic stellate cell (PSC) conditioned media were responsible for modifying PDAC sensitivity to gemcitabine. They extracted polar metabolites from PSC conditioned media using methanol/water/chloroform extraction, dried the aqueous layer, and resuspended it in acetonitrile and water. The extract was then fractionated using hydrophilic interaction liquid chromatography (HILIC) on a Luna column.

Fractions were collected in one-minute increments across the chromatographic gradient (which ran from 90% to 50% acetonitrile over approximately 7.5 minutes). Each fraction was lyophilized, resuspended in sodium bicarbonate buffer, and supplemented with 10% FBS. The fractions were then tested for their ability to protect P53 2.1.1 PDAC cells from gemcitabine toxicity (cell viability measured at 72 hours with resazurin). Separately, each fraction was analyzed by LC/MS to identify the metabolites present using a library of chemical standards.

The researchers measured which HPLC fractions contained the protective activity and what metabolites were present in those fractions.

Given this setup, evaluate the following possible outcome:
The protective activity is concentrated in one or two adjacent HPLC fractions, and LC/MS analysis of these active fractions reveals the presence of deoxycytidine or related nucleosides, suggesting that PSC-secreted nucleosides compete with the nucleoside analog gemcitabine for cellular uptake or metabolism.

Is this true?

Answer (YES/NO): YES